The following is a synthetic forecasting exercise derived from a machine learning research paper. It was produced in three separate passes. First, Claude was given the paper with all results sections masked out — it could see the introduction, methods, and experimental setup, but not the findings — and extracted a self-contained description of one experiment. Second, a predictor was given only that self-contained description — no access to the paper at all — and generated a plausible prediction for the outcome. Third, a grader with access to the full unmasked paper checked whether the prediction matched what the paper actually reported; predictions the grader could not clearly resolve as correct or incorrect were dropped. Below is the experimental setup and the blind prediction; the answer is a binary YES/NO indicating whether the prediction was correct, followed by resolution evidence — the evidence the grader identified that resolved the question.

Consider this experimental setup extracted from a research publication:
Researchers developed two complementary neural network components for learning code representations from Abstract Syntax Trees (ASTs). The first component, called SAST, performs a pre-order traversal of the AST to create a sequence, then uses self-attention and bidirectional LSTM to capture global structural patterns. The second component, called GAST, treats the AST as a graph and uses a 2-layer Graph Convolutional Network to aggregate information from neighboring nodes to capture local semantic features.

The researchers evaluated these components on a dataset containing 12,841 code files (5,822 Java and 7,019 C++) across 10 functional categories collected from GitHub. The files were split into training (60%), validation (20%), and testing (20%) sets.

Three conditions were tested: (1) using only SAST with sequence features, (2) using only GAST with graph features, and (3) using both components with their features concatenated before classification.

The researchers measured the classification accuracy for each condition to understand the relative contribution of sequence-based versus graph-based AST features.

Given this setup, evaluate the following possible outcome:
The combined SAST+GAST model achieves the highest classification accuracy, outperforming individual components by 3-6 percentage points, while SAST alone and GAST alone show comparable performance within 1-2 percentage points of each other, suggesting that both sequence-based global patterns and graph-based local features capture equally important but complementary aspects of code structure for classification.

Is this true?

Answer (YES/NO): NO